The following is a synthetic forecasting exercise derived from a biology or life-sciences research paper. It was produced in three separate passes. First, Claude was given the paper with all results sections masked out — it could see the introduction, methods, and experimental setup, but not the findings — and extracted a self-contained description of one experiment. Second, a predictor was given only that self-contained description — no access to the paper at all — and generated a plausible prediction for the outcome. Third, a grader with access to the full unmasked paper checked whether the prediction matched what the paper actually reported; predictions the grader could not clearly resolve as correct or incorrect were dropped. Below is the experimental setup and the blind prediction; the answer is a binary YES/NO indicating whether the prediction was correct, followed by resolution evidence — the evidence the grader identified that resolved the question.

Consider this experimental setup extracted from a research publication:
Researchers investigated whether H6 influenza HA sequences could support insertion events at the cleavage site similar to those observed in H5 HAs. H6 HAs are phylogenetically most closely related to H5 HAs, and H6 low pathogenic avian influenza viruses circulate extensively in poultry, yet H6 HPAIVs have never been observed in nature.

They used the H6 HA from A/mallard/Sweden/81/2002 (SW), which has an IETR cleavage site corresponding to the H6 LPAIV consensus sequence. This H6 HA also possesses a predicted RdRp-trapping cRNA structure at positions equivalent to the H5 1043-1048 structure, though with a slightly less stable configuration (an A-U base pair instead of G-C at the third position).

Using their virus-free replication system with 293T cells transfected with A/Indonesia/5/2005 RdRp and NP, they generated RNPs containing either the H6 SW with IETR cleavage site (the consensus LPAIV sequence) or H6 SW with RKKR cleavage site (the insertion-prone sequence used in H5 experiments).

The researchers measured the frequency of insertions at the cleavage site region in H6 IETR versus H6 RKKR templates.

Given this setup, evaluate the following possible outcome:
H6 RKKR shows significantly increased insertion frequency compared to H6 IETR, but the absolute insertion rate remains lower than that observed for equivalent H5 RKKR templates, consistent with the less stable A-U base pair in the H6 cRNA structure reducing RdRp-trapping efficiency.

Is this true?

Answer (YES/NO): YES